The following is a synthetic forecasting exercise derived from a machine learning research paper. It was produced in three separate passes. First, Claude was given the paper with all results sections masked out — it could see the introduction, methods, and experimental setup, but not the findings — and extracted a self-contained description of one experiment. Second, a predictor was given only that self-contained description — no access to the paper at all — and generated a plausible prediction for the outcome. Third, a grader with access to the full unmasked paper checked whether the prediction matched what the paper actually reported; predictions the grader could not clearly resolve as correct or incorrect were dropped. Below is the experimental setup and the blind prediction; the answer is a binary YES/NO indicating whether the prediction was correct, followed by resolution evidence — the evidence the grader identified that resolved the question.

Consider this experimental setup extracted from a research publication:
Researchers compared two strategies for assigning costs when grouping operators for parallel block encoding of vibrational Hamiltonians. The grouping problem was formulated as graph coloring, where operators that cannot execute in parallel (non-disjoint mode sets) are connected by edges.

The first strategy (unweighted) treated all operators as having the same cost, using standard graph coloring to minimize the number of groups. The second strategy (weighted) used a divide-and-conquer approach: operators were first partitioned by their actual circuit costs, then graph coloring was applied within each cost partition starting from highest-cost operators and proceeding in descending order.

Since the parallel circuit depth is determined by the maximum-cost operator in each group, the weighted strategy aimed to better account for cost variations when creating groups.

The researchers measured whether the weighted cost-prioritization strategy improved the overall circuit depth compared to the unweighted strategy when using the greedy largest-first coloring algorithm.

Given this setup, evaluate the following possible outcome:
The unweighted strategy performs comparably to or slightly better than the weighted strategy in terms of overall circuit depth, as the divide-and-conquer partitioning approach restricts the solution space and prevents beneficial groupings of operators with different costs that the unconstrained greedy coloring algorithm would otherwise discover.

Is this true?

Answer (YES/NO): NO